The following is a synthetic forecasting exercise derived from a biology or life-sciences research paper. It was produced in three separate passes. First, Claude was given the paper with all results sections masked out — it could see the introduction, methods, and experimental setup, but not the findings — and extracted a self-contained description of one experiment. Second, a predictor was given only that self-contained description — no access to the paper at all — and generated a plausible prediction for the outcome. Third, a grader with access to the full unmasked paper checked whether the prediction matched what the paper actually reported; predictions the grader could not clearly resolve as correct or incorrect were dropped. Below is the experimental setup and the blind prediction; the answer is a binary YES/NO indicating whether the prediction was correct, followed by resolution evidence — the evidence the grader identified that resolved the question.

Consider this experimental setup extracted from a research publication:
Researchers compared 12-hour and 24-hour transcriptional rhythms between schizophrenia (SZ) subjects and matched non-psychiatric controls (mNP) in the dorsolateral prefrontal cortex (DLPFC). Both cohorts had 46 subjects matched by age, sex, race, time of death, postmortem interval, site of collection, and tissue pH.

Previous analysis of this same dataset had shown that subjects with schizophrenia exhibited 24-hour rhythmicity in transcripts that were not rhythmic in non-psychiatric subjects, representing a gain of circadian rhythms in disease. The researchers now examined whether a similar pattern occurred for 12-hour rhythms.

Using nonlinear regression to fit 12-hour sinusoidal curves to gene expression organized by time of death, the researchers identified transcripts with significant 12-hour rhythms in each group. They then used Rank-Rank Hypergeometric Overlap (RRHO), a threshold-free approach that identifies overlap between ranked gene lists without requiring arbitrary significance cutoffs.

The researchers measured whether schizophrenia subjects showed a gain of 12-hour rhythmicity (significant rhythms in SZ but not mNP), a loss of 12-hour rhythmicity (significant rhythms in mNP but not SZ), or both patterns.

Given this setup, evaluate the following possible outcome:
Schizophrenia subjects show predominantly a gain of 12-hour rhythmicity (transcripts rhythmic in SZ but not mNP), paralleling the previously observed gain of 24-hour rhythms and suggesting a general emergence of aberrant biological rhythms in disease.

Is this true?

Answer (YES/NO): NO